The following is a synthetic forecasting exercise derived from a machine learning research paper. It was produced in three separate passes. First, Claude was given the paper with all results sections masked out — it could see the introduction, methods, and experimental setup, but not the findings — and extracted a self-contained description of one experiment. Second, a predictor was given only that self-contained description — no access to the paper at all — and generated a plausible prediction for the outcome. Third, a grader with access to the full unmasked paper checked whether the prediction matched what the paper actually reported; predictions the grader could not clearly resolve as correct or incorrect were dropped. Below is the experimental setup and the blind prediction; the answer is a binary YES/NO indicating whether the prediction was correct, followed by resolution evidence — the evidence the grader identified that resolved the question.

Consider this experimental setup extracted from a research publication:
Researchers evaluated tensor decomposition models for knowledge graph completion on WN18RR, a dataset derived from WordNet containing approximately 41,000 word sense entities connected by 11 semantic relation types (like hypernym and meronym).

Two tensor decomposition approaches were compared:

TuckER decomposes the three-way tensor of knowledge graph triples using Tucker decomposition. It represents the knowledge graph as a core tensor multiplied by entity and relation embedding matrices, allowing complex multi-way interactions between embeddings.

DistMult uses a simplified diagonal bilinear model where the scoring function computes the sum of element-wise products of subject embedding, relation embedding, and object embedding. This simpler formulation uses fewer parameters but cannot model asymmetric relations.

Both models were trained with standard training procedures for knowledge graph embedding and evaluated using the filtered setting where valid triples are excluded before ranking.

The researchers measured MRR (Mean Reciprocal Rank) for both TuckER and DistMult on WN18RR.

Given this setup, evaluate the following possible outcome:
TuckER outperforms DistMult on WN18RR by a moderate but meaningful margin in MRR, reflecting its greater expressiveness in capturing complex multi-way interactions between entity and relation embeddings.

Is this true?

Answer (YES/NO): YES